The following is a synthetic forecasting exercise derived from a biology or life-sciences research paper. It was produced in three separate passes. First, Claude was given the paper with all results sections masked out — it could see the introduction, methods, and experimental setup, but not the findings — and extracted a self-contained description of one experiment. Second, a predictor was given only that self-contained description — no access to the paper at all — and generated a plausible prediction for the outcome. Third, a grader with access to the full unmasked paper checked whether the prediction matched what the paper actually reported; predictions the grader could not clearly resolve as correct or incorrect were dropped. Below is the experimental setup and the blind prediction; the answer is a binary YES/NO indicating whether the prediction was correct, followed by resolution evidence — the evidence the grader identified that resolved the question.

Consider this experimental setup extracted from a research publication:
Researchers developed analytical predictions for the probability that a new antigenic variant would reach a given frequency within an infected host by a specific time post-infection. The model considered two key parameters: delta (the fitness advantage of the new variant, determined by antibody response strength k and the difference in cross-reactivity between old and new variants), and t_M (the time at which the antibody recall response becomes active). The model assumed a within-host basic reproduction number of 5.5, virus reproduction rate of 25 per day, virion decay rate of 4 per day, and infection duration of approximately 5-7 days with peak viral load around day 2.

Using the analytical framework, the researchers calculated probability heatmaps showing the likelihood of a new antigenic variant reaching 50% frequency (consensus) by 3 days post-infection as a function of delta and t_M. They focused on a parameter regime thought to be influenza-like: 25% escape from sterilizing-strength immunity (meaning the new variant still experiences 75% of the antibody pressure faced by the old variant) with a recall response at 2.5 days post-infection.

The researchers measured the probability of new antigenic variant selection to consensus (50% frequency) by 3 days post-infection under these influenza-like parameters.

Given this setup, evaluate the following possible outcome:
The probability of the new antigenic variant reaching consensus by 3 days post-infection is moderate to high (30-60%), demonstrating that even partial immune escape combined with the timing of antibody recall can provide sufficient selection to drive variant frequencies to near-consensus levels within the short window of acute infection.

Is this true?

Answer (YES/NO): NO